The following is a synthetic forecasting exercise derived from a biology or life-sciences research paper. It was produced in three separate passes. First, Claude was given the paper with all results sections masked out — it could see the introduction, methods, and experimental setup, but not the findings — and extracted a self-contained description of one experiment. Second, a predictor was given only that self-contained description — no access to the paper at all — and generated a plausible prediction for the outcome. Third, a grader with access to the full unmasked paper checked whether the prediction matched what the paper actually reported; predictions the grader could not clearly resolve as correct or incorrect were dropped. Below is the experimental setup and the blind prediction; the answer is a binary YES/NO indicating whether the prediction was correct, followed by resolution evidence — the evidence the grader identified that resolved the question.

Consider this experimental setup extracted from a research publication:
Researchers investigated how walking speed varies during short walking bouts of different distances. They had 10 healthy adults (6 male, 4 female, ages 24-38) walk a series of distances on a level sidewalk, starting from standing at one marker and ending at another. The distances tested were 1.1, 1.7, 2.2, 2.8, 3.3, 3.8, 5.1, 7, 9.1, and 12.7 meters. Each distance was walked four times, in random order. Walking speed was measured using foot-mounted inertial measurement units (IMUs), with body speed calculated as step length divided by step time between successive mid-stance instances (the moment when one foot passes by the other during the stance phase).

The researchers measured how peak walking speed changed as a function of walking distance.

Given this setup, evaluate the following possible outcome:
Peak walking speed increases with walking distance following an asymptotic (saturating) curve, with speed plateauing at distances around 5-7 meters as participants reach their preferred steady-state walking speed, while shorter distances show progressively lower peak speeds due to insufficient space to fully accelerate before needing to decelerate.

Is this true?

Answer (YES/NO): YES